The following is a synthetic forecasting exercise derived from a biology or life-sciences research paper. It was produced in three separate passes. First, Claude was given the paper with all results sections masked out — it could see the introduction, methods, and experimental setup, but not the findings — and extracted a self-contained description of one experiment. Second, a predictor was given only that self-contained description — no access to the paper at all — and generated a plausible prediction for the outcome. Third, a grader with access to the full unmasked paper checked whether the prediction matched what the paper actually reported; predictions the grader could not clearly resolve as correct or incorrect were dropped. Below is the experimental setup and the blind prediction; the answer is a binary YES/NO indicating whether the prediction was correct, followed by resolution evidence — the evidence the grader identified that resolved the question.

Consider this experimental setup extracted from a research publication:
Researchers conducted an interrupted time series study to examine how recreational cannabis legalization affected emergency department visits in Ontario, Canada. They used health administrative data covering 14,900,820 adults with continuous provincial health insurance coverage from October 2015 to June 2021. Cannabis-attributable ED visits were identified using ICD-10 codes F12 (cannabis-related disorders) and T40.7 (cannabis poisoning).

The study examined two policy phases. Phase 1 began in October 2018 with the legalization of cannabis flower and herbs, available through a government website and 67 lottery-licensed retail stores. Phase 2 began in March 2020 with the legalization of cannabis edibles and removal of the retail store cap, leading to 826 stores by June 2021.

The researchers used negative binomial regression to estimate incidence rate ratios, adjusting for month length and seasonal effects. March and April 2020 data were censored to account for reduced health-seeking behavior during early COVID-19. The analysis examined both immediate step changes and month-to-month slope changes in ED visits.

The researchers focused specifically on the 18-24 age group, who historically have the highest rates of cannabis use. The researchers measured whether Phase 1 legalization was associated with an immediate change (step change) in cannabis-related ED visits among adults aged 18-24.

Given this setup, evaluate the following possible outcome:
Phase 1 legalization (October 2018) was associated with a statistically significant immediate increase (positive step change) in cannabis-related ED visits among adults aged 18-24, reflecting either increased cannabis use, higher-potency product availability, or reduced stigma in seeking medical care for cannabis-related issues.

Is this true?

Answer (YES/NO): NO